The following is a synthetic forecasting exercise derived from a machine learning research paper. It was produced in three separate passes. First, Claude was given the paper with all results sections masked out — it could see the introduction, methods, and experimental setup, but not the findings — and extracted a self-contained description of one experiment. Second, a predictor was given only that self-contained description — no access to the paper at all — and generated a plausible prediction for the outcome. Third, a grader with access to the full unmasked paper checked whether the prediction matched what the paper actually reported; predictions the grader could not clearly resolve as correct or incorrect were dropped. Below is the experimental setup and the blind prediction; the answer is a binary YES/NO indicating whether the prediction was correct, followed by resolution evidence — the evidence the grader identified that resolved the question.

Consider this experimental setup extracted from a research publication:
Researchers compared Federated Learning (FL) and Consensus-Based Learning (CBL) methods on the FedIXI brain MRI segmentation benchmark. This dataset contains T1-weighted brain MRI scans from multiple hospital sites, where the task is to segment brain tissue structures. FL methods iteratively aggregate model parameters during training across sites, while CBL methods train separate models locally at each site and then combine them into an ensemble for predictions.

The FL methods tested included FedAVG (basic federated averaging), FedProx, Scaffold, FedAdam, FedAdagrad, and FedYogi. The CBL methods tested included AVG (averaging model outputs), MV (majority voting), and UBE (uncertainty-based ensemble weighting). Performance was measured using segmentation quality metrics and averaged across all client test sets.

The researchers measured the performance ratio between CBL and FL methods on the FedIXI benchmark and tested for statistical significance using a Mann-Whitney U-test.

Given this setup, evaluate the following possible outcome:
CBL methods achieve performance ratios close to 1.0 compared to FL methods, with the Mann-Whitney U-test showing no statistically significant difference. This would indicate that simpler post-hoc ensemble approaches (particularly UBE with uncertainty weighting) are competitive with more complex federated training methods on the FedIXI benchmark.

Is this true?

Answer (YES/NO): NO